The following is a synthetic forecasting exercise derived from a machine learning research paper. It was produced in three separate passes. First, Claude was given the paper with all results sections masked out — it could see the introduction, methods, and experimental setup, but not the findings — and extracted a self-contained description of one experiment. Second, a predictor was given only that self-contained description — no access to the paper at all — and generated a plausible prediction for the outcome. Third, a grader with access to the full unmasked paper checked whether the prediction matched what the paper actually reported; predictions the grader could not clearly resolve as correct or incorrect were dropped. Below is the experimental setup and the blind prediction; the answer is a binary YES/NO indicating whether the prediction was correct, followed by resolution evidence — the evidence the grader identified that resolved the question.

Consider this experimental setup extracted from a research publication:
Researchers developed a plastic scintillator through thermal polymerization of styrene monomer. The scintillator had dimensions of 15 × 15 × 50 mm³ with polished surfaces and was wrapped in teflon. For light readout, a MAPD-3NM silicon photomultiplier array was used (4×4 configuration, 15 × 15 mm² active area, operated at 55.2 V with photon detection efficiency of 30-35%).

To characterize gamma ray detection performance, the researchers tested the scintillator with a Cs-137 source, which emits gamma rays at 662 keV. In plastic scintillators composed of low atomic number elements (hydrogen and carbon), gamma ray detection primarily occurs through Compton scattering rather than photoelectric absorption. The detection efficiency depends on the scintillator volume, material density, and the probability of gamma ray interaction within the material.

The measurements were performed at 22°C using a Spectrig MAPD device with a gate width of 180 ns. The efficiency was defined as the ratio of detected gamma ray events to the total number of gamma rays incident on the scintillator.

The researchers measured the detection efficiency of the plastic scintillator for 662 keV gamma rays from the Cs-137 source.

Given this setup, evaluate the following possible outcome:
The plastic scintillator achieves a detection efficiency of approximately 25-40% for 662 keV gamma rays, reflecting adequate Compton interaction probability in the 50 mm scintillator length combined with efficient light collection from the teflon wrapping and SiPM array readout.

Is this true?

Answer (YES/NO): NO